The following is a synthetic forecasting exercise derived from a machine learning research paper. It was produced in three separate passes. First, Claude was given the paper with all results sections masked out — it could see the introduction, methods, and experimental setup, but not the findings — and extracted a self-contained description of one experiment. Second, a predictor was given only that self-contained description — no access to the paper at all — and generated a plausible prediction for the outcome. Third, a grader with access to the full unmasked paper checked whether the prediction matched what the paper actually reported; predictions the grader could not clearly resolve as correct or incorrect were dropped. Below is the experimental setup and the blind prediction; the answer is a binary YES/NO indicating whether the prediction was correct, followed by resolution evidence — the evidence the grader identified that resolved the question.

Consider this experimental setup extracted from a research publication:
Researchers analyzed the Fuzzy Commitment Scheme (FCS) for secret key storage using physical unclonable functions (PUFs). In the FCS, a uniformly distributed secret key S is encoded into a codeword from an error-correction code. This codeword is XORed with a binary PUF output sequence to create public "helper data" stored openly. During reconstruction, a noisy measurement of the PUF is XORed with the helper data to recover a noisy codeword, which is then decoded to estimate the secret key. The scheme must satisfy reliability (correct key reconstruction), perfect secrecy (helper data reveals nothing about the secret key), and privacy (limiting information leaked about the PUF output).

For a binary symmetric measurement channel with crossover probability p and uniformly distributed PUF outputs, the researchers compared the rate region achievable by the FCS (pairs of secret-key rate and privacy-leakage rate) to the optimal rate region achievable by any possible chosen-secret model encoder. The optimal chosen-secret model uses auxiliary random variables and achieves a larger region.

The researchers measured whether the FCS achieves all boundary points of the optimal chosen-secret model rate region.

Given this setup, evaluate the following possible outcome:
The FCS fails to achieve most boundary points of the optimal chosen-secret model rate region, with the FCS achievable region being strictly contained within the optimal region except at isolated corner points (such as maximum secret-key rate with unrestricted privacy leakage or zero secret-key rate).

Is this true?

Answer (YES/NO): YES